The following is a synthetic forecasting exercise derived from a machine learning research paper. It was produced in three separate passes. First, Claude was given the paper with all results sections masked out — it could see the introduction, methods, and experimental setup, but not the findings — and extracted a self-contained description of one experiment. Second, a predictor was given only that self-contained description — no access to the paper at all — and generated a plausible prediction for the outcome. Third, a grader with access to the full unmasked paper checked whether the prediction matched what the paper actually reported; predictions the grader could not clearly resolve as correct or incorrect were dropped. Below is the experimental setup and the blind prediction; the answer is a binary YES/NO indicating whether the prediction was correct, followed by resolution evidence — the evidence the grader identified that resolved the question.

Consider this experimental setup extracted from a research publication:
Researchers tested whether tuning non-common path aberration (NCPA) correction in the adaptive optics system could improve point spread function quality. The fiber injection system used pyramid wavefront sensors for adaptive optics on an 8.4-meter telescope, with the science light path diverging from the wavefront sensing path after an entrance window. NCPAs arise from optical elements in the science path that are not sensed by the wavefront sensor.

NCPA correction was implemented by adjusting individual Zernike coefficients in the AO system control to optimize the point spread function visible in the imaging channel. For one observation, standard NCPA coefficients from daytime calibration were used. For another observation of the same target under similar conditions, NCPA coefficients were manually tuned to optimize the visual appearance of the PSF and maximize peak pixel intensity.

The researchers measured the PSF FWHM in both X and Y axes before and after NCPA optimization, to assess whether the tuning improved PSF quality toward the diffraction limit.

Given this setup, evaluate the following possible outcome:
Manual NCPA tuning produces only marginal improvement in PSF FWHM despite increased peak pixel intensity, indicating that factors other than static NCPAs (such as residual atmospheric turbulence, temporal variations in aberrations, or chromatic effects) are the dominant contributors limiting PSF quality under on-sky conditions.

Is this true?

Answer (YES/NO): NO